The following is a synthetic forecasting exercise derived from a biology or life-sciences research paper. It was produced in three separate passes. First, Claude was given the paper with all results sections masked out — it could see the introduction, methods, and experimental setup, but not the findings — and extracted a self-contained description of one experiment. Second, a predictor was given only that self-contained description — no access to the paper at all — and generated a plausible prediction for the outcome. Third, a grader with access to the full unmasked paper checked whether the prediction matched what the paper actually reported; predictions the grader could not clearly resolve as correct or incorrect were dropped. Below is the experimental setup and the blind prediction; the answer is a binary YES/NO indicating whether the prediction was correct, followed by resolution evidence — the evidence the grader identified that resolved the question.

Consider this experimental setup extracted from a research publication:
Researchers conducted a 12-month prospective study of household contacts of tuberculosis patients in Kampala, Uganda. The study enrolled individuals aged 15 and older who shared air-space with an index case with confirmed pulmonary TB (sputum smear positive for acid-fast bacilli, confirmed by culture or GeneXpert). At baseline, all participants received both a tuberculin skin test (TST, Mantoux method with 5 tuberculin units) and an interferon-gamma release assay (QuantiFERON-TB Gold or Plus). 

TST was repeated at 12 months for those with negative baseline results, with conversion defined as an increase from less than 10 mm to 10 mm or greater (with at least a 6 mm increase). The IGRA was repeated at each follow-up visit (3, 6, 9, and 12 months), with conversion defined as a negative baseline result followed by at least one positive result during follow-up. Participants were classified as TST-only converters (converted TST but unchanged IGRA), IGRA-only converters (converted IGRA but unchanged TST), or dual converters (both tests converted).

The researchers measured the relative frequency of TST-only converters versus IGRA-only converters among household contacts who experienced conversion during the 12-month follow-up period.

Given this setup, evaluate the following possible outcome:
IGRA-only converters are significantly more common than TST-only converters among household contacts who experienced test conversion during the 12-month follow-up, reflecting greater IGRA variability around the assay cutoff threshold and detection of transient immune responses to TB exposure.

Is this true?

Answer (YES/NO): NO